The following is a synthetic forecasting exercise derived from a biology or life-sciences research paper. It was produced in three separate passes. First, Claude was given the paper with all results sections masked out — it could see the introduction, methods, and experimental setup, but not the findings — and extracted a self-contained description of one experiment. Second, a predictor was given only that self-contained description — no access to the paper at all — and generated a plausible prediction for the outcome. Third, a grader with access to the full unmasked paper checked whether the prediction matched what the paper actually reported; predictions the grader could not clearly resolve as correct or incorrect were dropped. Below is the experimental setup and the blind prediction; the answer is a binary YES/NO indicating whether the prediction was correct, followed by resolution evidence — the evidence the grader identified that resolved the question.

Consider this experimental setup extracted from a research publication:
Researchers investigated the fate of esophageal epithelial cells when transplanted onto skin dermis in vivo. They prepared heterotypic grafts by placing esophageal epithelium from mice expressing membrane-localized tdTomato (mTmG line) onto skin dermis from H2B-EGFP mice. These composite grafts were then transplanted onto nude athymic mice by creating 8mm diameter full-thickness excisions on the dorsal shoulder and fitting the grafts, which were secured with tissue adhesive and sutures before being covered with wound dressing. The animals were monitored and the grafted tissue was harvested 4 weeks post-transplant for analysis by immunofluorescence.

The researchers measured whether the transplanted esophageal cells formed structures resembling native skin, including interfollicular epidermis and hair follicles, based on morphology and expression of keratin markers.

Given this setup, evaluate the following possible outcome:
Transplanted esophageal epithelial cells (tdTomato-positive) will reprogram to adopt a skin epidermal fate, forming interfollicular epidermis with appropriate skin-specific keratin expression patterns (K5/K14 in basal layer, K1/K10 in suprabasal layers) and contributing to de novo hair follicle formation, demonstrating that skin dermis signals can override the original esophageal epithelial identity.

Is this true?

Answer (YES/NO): NO